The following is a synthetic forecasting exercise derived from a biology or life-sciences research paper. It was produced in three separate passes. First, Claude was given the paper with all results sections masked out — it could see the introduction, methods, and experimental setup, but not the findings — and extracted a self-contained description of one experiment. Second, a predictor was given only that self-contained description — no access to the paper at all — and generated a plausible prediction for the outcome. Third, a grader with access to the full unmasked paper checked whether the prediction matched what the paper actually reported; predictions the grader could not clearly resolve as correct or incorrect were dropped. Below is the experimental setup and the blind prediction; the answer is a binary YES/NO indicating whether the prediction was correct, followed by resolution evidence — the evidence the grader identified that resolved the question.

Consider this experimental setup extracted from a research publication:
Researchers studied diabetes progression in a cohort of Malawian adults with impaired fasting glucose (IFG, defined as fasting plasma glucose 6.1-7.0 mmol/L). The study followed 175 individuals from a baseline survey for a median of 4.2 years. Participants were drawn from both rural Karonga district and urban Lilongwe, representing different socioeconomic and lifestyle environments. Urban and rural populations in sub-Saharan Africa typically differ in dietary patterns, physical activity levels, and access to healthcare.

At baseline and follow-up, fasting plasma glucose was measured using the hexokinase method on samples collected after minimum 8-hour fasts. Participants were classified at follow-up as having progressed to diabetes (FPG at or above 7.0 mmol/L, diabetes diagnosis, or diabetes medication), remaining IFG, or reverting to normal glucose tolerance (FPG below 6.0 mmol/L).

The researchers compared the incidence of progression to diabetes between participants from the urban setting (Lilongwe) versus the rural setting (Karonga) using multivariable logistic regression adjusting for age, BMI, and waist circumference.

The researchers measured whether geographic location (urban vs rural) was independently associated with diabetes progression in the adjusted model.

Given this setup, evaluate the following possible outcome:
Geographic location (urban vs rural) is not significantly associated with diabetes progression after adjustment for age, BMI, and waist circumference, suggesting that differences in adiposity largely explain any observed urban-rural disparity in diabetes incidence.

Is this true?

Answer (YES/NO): YES